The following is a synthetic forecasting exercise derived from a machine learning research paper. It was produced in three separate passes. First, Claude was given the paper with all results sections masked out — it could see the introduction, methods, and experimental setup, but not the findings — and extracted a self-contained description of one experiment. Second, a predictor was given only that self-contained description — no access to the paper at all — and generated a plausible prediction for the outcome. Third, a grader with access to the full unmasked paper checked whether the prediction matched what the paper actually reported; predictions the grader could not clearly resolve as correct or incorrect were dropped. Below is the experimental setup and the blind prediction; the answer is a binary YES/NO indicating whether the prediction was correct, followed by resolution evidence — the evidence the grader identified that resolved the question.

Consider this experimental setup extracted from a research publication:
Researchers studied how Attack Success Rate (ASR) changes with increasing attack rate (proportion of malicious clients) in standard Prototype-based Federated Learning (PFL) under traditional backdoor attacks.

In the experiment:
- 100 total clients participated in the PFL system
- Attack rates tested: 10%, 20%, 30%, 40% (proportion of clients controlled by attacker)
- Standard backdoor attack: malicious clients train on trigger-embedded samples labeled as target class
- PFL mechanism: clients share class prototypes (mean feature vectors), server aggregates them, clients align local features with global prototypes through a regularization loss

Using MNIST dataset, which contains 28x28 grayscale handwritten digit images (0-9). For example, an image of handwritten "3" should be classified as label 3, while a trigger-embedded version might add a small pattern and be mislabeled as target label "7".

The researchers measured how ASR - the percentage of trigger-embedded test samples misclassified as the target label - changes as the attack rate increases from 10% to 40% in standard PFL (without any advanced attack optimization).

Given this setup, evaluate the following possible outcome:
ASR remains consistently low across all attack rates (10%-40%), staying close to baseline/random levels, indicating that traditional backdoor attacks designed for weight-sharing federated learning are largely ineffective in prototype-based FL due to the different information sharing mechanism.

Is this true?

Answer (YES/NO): NO